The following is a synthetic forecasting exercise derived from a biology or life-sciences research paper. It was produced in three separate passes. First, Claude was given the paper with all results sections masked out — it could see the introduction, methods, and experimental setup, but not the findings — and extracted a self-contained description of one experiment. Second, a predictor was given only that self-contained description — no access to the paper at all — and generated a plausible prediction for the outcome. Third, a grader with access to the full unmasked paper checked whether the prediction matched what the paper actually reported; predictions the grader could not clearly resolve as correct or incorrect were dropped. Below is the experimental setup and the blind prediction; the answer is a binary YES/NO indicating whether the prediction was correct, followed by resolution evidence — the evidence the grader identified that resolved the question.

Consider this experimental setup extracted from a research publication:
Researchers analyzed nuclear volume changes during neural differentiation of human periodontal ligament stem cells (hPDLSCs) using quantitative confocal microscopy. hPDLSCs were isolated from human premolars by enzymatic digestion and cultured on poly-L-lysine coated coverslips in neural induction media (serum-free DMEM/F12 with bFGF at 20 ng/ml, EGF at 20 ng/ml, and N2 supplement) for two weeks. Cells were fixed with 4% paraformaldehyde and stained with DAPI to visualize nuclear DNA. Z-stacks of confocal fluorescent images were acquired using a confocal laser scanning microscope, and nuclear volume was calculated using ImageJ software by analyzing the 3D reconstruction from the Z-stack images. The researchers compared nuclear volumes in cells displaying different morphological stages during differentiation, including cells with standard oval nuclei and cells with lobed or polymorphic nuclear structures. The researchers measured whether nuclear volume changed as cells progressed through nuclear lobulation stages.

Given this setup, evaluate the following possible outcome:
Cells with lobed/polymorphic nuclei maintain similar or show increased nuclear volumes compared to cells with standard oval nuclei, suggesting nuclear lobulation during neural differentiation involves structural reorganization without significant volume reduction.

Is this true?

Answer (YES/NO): NO